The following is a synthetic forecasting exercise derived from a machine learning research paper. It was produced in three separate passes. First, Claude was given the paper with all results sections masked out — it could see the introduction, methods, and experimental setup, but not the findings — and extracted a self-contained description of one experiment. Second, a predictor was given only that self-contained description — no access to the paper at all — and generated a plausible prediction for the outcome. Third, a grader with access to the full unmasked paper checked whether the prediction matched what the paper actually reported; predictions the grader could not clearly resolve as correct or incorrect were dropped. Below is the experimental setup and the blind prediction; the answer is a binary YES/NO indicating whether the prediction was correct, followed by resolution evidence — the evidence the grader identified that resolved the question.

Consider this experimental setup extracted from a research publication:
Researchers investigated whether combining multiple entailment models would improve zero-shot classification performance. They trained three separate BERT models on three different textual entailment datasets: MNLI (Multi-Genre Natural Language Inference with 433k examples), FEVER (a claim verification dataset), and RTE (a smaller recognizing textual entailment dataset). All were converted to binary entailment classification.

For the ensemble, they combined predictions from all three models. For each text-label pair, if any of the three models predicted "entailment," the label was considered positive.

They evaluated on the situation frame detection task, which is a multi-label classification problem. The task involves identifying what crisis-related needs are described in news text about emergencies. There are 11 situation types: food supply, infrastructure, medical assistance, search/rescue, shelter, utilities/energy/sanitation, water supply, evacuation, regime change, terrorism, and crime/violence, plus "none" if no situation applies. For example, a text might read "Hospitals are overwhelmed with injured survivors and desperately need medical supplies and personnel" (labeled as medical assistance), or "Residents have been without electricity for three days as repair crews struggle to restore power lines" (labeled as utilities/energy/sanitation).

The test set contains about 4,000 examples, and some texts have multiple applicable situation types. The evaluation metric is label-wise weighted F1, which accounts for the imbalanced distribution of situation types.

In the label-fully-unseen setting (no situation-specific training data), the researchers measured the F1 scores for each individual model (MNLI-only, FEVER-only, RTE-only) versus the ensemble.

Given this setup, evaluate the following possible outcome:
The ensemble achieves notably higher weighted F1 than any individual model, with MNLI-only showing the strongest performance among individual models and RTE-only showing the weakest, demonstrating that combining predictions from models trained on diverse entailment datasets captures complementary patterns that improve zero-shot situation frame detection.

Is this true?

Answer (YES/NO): NO